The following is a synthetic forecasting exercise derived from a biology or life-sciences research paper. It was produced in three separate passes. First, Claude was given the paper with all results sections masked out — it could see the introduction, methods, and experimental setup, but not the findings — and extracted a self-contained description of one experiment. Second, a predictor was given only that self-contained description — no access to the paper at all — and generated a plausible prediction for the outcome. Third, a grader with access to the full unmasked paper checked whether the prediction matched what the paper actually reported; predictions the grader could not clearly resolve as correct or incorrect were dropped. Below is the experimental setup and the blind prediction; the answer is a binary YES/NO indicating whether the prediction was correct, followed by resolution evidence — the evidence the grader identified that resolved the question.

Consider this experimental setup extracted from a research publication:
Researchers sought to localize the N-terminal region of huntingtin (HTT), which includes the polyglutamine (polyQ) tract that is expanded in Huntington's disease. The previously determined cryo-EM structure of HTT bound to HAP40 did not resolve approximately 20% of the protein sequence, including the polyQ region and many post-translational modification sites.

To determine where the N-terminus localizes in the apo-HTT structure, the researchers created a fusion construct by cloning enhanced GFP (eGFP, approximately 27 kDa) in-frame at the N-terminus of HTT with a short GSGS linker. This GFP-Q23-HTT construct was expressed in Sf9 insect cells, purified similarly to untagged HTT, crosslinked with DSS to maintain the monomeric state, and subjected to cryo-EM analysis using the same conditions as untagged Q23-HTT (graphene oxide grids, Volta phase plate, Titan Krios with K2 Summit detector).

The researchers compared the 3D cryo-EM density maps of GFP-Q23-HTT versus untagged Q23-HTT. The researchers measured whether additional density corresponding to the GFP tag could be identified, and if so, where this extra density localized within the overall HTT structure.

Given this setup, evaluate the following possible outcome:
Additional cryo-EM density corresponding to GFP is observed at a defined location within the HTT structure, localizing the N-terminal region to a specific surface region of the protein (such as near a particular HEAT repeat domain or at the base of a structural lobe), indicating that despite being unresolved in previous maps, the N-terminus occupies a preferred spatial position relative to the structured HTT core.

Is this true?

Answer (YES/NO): YES